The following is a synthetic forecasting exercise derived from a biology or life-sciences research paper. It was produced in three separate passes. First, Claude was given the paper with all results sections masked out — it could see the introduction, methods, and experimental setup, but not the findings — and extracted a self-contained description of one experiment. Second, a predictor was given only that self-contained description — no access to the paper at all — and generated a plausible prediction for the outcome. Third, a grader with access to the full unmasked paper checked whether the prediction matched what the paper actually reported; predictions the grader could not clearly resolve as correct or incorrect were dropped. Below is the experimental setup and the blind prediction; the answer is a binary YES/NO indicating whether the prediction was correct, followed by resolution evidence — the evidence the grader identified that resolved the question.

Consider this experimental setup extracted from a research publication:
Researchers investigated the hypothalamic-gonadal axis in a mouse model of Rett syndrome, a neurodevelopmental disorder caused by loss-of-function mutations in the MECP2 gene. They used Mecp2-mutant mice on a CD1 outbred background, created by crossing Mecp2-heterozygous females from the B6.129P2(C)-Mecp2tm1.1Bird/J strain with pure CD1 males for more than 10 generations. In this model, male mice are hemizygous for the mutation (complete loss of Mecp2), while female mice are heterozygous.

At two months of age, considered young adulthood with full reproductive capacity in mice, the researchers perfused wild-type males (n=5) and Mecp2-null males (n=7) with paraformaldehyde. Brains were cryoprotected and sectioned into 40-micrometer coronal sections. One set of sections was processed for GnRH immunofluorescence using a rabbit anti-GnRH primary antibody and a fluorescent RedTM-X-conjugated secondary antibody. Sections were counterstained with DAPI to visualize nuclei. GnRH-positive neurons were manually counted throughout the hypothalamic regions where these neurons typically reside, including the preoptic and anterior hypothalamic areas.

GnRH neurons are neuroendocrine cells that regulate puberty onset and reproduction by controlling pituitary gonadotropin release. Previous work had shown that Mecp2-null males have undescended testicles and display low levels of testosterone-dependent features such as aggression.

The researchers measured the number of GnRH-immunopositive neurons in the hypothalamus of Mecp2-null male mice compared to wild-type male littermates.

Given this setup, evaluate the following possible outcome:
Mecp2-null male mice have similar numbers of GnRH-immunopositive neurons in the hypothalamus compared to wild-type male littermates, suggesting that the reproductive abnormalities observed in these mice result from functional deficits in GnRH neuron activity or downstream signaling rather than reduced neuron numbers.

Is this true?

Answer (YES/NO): NO